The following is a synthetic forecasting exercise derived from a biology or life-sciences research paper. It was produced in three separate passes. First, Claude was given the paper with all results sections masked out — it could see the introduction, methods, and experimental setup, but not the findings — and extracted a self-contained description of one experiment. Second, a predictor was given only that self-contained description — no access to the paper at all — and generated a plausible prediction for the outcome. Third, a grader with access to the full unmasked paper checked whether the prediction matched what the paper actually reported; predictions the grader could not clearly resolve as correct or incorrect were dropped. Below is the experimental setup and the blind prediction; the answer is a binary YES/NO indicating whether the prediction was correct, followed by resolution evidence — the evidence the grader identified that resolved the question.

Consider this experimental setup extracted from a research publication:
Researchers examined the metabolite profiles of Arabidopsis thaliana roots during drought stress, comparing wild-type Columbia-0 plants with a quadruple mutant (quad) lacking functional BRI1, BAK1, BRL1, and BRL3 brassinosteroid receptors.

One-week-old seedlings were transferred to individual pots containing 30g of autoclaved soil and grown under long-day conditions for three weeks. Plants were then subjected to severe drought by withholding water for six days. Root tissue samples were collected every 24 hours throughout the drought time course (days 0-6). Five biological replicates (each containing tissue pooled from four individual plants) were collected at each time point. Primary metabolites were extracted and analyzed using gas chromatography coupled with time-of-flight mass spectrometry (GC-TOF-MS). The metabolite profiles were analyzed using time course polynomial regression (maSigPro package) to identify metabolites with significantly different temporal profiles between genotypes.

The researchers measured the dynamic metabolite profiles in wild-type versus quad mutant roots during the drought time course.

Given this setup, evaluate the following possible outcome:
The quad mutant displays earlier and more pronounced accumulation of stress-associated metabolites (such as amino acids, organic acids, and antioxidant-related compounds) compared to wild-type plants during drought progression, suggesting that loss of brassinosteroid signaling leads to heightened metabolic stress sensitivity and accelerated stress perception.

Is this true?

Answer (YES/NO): NO